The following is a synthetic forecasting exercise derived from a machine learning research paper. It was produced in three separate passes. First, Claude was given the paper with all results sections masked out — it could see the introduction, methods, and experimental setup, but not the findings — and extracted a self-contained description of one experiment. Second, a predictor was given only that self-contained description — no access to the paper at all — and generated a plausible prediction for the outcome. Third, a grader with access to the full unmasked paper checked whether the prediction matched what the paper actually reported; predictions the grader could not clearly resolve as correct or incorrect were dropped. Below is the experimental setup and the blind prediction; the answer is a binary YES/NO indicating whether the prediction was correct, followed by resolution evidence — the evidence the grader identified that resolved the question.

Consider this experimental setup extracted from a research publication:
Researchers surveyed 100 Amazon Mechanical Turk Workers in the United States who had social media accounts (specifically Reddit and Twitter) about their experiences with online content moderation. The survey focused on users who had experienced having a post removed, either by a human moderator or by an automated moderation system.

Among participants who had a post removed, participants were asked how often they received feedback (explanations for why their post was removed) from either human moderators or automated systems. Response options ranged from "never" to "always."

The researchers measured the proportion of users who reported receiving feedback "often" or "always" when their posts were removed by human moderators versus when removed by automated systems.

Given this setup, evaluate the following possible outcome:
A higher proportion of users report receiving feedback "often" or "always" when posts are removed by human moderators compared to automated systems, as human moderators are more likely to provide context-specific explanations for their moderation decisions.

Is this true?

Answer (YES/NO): YES